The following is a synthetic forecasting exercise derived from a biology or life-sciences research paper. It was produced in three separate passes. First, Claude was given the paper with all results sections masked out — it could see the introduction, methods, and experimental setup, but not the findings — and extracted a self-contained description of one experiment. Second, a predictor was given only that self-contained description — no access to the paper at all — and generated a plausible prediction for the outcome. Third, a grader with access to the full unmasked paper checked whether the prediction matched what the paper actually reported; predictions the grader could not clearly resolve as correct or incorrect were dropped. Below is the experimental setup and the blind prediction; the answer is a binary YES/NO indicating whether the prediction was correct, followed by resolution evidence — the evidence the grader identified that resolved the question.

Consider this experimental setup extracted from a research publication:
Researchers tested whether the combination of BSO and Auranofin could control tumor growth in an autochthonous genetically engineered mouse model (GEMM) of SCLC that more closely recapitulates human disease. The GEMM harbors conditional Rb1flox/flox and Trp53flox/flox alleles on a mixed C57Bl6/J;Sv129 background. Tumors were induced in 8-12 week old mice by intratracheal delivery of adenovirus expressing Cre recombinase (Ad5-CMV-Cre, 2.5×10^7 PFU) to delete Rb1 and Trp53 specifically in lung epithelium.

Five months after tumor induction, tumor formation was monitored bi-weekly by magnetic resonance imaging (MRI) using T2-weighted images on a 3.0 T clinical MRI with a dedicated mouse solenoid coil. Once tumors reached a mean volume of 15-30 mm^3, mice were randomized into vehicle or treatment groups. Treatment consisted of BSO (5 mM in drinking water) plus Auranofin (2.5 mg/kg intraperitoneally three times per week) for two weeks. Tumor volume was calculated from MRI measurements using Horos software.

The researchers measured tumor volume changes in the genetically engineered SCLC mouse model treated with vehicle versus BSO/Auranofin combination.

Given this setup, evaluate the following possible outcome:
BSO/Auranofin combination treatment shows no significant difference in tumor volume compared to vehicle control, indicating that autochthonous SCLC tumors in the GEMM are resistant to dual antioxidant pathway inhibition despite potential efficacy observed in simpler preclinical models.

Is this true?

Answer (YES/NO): NO